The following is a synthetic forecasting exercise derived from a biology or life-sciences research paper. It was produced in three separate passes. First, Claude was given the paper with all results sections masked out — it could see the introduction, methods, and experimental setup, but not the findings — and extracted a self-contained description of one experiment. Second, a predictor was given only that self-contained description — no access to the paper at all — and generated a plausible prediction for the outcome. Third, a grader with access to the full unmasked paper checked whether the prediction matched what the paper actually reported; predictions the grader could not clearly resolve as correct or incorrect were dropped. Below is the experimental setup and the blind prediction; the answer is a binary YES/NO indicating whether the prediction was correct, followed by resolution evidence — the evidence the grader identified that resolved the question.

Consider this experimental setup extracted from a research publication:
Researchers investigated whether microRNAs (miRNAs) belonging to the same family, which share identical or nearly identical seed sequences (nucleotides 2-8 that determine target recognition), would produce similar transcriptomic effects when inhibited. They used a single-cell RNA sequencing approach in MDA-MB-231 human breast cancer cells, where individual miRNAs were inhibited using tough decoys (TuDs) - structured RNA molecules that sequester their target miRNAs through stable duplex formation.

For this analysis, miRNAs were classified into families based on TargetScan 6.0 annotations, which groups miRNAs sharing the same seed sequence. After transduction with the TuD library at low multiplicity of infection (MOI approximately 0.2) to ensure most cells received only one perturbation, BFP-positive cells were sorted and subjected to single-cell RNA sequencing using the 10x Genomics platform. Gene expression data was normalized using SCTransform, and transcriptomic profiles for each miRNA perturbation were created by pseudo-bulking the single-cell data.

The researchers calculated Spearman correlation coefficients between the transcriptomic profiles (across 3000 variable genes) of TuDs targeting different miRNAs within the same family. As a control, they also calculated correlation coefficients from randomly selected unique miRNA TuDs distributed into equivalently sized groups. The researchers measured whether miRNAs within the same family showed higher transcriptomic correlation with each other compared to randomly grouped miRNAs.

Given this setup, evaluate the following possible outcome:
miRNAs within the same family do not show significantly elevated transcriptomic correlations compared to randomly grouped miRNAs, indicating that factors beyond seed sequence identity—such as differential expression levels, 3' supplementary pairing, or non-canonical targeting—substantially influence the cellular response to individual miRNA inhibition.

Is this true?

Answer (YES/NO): NO